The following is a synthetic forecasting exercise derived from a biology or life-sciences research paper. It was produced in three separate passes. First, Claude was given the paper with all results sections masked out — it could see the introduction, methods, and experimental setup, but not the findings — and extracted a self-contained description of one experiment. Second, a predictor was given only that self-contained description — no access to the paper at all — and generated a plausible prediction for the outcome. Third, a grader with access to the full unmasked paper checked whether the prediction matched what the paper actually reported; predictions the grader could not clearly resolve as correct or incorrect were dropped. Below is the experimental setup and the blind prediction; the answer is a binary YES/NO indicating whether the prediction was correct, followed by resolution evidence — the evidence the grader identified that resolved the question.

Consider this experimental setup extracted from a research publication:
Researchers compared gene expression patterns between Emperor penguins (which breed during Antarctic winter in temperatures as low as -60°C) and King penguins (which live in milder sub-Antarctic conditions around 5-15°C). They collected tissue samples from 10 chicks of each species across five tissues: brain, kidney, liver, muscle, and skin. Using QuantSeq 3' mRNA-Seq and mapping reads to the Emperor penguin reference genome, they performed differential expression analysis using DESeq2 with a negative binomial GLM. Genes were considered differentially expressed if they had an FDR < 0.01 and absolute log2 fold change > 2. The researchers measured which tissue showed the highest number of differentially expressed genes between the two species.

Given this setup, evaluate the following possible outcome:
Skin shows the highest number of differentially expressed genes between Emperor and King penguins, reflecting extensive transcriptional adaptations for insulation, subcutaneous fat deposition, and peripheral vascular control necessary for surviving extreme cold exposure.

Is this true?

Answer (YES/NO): NO